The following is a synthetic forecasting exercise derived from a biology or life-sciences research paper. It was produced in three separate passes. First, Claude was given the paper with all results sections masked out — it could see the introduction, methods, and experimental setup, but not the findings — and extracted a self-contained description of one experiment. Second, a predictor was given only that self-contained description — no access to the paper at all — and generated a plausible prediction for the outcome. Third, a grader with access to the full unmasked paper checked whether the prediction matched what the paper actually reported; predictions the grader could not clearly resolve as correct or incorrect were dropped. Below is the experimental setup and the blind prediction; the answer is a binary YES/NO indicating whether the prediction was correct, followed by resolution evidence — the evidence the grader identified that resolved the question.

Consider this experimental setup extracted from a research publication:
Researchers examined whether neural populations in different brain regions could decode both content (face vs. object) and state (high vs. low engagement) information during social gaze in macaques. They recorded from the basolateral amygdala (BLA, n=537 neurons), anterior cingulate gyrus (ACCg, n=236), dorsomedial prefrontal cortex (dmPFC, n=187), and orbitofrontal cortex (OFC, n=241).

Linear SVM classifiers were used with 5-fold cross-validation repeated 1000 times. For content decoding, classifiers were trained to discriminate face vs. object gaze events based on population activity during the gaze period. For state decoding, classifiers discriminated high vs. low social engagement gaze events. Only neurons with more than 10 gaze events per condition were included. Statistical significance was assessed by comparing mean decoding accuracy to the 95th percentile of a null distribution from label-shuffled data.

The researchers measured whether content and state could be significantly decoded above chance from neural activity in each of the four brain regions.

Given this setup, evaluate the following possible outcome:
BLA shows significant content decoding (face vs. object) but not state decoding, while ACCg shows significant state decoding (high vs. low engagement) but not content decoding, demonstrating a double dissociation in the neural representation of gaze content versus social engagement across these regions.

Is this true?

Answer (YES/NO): NO